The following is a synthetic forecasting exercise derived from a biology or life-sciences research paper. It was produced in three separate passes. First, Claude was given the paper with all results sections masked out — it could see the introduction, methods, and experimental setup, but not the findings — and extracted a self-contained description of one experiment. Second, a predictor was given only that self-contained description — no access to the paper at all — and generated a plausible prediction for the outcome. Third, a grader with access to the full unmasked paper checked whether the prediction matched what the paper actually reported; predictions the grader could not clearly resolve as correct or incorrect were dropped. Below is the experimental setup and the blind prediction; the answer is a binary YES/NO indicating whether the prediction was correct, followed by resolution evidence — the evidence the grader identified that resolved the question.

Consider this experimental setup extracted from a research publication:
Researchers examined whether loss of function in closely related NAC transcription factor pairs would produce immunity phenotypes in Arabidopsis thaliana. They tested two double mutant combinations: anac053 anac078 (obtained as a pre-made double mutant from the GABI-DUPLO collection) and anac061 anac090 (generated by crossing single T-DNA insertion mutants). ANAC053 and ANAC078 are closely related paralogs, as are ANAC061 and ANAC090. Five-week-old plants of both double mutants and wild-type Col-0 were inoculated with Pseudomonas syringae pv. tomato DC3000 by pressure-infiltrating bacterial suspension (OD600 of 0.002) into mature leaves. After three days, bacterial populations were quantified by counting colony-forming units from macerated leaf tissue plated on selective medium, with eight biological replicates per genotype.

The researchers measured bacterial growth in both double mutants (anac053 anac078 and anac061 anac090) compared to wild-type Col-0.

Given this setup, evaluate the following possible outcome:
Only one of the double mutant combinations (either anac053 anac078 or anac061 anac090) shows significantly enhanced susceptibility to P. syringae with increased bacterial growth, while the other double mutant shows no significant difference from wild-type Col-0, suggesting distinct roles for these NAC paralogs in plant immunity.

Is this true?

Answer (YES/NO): NO